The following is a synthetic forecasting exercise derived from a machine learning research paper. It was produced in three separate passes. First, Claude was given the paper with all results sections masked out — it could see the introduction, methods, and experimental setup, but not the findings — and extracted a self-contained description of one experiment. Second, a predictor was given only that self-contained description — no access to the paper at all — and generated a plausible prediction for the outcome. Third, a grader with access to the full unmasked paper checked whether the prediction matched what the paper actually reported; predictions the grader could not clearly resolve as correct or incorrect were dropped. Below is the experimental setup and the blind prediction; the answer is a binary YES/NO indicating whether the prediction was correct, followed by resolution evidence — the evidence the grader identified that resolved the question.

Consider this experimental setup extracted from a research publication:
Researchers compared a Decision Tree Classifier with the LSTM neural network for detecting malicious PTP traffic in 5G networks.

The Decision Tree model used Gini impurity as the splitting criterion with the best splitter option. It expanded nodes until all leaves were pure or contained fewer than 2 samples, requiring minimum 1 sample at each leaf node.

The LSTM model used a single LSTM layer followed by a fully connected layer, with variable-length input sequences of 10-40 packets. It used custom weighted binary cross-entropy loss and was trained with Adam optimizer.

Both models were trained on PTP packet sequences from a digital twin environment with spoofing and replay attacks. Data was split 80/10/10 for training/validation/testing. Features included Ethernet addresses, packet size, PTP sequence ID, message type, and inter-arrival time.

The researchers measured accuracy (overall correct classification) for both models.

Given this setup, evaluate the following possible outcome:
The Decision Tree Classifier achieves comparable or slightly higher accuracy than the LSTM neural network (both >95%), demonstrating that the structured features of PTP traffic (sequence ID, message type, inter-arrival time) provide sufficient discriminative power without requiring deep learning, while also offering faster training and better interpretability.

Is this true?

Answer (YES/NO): NO